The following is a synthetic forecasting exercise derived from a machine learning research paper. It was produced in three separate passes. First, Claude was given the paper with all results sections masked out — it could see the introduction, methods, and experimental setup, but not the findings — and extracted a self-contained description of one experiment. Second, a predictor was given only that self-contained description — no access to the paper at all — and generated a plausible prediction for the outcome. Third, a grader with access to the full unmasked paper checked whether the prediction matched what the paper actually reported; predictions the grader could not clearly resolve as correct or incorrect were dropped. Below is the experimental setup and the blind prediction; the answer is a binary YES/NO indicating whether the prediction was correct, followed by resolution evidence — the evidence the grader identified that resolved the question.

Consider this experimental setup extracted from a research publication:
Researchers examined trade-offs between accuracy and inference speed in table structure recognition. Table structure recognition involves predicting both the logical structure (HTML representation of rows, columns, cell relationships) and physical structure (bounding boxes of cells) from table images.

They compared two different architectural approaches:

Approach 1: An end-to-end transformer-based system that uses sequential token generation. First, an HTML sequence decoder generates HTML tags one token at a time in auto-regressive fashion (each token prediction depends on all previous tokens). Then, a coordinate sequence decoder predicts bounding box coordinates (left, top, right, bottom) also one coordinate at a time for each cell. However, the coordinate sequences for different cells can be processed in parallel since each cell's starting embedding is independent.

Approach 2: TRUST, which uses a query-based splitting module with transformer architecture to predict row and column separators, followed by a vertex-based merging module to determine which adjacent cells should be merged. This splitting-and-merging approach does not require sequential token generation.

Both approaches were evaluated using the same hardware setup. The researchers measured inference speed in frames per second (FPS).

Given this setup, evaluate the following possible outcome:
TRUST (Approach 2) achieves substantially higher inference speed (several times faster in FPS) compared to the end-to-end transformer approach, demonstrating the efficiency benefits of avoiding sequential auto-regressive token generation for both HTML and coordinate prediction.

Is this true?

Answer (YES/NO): YES